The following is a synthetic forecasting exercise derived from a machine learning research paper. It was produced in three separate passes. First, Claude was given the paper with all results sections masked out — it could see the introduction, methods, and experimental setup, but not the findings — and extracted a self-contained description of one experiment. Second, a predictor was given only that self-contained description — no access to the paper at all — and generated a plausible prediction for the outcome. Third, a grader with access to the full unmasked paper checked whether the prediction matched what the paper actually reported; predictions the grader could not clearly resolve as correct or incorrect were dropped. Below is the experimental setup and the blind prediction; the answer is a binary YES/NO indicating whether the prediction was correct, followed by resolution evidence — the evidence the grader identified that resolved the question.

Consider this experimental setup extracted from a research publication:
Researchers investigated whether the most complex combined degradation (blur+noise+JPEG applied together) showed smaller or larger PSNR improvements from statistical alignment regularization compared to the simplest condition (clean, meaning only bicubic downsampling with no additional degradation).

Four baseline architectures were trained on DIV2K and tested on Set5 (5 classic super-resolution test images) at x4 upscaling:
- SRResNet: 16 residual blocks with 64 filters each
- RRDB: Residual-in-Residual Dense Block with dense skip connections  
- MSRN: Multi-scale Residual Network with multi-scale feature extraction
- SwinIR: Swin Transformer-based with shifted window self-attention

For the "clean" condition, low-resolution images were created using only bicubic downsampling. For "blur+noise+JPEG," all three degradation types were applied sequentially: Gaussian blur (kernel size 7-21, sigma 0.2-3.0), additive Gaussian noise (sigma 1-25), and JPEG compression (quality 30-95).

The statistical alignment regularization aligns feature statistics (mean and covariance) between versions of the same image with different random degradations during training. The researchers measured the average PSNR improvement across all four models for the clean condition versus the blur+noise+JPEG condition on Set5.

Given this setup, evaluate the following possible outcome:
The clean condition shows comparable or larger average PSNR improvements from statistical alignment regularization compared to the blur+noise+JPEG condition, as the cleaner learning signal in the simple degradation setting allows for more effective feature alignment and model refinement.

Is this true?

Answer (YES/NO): YES